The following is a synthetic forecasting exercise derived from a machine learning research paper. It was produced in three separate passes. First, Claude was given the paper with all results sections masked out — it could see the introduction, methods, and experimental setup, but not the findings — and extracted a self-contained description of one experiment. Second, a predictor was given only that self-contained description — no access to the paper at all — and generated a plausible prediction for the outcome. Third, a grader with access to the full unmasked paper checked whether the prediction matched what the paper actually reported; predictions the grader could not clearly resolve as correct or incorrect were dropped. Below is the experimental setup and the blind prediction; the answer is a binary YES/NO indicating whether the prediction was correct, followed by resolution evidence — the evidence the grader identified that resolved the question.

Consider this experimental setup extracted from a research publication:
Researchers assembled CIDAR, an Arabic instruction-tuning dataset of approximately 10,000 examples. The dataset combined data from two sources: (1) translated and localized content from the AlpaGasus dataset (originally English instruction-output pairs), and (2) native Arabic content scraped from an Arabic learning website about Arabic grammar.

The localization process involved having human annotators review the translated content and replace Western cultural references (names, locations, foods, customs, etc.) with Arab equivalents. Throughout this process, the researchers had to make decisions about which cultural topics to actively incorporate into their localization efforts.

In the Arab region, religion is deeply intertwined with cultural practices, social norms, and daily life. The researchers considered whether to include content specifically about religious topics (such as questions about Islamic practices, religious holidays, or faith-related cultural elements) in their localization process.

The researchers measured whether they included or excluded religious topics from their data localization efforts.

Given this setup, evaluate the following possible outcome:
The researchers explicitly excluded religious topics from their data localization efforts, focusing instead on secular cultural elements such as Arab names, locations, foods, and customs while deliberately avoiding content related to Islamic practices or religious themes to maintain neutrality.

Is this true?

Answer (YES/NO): NO